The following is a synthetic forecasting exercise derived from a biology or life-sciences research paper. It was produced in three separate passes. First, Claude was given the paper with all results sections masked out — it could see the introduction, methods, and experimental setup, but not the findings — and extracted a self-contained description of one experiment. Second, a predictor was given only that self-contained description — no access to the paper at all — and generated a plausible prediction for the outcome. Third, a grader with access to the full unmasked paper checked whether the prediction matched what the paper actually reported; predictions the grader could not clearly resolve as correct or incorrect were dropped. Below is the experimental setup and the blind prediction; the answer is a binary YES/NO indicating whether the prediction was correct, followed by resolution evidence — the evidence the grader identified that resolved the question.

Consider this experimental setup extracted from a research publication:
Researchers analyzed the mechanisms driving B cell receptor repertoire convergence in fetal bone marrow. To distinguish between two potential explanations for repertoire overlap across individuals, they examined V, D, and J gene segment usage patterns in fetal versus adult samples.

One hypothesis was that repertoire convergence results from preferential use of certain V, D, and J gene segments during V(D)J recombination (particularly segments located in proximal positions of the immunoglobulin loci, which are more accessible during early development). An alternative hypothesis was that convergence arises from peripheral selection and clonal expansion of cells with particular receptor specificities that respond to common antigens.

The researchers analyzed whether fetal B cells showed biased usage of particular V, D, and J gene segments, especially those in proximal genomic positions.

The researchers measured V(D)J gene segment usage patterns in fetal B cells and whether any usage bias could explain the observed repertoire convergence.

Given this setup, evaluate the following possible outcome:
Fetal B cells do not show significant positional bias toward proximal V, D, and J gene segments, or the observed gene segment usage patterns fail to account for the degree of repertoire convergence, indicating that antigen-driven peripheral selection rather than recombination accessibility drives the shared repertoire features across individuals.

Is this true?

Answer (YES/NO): NO